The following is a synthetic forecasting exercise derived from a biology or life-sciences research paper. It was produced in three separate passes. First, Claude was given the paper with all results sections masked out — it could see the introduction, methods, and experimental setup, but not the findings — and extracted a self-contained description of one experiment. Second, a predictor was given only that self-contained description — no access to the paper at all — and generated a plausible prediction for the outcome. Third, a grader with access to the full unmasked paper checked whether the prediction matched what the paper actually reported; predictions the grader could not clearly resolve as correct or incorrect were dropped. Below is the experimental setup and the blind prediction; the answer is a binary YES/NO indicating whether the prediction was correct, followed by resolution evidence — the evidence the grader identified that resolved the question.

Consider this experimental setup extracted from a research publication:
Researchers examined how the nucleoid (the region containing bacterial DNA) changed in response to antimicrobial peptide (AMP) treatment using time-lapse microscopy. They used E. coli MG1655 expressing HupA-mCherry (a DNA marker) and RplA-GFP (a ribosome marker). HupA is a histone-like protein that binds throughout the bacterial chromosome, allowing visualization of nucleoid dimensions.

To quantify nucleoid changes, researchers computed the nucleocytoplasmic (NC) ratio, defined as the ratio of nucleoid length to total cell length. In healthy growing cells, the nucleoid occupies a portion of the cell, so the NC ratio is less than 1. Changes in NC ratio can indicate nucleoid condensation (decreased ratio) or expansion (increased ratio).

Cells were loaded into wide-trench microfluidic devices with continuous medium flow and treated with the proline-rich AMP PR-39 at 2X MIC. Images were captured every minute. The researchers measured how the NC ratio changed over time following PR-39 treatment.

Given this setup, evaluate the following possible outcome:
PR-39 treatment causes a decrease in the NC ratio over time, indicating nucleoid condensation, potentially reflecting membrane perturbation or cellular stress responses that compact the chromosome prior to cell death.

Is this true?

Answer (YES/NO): YES